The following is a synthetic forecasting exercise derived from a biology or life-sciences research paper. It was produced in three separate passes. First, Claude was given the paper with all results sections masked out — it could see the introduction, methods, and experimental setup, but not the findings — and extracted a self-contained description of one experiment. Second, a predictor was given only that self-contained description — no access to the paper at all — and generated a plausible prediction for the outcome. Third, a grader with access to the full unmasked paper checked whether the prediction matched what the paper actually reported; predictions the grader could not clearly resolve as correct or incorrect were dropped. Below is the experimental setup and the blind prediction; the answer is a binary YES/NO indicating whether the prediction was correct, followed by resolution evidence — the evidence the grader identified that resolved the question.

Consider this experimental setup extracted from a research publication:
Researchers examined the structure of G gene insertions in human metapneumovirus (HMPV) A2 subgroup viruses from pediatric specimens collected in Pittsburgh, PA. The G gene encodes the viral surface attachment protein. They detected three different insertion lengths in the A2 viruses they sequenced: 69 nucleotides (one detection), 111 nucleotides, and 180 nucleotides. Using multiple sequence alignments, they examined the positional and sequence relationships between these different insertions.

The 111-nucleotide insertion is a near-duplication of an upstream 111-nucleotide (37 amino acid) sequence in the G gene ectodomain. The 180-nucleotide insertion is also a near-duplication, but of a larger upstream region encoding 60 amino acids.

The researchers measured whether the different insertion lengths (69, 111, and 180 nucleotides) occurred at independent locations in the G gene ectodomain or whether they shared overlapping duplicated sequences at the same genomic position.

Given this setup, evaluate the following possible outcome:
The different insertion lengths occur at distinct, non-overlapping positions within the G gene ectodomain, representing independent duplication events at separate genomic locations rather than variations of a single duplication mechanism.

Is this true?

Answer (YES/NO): NO